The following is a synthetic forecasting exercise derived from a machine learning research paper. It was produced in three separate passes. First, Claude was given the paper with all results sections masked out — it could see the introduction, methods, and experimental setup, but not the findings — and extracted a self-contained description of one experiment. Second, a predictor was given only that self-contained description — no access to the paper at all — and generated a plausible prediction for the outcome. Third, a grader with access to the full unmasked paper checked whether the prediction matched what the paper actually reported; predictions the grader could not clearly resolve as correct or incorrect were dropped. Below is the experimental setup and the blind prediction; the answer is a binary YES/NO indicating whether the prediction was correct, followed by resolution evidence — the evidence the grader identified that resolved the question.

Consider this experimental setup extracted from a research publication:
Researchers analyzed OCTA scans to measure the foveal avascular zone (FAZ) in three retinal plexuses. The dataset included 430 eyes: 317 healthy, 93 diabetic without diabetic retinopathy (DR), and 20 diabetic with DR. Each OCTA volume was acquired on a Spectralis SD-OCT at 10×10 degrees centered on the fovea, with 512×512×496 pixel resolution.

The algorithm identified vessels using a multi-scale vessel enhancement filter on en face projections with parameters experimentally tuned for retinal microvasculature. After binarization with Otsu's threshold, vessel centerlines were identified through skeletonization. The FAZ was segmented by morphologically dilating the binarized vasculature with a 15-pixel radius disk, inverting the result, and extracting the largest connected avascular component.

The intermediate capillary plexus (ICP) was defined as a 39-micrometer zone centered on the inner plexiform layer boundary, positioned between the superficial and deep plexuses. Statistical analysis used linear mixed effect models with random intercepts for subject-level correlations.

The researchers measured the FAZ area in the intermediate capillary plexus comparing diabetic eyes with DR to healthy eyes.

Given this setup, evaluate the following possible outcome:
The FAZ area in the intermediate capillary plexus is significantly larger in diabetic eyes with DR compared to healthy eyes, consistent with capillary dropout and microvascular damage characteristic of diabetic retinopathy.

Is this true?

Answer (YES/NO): NO